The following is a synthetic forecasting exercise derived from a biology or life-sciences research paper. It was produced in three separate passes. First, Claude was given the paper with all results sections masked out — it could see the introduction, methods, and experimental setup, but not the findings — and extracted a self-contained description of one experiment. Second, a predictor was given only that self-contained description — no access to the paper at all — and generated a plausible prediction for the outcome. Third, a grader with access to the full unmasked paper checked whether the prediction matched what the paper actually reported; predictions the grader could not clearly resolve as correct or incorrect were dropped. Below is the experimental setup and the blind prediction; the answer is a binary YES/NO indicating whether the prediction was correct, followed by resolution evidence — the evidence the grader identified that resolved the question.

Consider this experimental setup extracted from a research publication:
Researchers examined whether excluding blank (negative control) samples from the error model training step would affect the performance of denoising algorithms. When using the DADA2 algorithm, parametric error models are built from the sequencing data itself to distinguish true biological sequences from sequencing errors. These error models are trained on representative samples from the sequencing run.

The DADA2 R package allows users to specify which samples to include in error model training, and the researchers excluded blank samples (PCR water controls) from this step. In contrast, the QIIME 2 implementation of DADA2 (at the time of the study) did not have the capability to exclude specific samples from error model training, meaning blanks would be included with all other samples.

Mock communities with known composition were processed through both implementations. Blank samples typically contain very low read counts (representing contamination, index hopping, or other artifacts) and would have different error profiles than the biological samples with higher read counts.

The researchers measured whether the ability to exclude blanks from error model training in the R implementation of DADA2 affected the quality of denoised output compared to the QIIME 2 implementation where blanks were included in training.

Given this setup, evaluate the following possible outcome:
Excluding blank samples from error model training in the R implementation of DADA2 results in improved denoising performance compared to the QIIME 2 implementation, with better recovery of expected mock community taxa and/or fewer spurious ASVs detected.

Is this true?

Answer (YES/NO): NO